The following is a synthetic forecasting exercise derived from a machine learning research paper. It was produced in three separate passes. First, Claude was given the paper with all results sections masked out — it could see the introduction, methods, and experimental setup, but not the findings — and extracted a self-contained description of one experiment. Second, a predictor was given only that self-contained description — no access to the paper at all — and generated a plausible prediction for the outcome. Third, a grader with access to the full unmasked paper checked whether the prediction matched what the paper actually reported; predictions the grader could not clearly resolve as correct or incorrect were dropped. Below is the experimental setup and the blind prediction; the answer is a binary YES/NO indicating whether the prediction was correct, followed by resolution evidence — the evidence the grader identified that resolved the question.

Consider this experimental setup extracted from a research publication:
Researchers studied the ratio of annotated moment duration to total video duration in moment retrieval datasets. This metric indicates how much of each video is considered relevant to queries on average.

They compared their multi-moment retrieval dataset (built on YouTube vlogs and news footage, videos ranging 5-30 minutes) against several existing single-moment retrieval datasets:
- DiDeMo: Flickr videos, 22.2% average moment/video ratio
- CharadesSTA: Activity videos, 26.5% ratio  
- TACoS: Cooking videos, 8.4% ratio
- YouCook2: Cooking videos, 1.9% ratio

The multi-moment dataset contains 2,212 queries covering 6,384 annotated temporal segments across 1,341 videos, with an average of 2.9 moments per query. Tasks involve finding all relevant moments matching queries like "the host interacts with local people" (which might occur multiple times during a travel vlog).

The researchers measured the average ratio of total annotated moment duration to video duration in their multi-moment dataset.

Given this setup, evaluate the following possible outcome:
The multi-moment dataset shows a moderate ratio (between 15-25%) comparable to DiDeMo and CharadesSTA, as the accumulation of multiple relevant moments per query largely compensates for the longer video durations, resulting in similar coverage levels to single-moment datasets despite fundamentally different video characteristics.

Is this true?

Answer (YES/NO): NO